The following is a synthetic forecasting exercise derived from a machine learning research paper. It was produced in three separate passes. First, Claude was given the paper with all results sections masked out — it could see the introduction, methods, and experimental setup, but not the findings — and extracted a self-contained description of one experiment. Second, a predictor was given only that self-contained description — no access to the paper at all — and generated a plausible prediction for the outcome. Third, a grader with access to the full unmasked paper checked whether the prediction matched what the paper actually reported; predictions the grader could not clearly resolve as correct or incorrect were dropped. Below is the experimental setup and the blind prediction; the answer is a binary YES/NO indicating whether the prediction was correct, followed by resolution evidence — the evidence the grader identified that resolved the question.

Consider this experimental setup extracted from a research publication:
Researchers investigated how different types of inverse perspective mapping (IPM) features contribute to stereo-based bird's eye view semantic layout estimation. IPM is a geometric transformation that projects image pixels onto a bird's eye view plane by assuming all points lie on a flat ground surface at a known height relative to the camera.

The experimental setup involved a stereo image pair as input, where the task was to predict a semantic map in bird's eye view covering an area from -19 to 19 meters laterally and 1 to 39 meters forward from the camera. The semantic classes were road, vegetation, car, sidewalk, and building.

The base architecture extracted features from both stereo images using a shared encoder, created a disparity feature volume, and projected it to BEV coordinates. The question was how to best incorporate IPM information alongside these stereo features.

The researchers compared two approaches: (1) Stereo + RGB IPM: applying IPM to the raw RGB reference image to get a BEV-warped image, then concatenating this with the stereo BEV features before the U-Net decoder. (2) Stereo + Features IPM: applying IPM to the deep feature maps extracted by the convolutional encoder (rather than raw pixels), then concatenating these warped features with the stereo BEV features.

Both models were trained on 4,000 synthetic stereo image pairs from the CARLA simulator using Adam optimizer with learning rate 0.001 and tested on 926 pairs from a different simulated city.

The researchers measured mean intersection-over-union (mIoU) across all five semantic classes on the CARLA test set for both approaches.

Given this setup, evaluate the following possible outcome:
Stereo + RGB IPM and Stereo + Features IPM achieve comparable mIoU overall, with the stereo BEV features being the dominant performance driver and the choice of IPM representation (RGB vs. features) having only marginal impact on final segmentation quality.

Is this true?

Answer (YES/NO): NO